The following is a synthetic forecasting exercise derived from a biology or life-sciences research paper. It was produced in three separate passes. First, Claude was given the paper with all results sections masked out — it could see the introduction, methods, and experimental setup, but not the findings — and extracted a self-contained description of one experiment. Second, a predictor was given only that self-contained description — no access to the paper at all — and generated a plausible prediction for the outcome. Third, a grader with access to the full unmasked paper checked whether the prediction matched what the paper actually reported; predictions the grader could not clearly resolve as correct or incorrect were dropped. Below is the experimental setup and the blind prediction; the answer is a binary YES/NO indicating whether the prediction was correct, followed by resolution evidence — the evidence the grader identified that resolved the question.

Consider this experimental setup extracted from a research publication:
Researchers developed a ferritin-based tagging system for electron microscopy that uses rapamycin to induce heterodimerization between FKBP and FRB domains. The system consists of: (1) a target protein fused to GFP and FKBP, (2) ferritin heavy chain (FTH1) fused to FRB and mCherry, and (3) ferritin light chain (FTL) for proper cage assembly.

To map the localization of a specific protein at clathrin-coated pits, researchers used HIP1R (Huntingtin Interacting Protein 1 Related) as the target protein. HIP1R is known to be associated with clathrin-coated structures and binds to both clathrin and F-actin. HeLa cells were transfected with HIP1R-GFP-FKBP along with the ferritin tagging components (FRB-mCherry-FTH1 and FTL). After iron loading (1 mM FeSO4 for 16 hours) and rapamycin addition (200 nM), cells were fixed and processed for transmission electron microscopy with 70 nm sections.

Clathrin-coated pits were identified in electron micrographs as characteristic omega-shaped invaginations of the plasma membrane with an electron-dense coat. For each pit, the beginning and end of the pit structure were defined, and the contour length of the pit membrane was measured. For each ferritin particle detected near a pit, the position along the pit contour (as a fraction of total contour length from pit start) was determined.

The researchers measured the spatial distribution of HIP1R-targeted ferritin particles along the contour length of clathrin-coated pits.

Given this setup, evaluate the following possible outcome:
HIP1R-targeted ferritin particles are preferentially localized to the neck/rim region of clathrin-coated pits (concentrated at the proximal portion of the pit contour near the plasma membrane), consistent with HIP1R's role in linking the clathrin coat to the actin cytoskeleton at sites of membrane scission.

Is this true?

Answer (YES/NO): NO